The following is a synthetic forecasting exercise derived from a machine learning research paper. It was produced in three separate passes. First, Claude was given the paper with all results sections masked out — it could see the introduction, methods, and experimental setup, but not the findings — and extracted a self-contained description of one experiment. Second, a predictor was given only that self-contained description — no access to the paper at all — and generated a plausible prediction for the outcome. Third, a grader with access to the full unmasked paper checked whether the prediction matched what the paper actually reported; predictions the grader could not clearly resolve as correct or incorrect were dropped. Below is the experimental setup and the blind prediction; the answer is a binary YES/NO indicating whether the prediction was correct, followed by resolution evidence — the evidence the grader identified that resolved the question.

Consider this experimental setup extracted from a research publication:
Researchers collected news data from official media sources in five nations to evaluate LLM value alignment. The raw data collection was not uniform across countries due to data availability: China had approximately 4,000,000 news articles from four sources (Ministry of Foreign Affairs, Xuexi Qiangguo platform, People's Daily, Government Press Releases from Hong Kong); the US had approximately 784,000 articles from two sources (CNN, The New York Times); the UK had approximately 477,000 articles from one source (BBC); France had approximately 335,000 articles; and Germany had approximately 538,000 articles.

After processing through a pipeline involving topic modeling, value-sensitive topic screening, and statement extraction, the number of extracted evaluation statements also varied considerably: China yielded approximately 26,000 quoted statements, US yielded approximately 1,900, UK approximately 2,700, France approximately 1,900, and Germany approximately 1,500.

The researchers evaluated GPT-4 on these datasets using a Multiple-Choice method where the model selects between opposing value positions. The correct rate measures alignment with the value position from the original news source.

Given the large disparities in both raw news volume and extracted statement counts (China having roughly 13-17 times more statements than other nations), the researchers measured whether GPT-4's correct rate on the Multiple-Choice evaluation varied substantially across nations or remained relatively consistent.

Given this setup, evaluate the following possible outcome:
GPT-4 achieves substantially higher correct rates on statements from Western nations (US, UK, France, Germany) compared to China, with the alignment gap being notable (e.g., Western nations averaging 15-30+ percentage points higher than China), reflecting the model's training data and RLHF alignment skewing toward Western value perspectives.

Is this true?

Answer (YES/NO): NO